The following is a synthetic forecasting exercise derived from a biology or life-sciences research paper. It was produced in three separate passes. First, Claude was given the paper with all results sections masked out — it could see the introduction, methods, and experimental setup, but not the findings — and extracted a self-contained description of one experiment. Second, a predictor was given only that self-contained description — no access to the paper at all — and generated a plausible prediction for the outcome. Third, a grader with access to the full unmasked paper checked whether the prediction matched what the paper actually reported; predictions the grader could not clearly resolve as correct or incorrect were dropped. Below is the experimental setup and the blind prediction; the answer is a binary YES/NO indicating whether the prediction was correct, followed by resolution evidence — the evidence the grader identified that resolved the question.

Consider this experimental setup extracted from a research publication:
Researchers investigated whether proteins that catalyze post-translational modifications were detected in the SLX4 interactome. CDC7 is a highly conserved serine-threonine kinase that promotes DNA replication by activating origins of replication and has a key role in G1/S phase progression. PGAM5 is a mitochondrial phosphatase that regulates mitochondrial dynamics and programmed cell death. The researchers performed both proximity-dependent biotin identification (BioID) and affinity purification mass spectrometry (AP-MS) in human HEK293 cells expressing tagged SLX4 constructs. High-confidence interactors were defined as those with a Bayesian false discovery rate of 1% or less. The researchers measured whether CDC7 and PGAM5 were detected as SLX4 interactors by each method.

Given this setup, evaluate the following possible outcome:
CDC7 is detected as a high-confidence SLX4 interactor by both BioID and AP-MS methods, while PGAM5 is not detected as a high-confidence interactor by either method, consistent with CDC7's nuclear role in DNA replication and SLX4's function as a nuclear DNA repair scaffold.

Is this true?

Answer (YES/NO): NO